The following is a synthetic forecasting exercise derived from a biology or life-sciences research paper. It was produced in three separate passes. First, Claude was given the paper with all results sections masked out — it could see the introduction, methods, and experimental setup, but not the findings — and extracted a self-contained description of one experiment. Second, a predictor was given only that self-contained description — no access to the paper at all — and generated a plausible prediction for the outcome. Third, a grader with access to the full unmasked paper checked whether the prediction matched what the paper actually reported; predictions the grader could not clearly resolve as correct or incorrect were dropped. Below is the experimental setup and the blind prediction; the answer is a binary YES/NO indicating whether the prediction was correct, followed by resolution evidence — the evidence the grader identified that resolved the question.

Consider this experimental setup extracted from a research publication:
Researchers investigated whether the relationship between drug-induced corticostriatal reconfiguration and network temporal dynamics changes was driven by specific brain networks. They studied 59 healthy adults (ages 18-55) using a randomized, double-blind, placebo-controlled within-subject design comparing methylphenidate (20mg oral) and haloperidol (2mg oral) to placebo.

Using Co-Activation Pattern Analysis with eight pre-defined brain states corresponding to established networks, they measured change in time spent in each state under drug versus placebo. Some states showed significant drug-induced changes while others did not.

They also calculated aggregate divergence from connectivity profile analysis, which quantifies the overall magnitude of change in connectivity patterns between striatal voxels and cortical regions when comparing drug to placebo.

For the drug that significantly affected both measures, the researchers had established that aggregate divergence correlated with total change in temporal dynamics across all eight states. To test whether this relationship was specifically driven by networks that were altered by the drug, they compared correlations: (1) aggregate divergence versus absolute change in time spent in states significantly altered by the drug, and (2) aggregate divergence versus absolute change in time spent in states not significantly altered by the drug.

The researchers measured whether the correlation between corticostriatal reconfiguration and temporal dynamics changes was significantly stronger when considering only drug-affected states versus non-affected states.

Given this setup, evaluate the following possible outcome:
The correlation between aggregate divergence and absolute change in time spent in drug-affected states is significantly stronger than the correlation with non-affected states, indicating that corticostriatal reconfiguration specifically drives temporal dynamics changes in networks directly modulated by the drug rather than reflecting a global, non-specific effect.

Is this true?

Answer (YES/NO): NO